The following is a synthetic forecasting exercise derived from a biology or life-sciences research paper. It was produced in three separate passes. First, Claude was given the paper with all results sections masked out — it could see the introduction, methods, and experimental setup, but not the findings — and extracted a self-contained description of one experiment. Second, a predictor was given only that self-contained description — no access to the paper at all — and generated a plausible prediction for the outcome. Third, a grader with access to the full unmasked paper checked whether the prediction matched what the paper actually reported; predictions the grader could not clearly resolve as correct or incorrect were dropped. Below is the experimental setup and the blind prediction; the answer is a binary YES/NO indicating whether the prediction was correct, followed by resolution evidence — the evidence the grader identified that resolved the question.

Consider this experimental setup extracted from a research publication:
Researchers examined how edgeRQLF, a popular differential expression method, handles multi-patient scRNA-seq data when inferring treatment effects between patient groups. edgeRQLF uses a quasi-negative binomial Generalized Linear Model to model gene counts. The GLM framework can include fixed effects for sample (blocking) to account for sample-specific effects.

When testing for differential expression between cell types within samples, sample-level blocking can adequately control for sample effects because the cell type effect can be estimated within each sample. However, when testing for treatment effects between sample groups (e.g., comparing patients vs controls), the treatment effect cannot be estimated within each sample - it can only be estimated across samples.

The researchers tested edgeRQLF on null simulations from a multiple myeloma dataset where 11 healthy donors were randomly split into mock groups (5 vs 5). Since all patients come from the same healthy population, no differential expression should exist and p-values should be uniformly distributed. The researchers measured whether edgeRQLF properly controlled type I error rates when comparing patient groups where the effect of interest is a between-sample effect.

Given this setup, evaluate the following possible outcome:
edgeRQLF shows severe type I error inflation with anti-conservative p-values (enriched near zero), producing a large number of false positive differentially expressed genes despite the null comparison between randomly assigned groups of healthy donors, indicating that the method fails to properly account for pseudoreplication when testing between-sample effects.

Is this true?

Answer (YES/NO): YES